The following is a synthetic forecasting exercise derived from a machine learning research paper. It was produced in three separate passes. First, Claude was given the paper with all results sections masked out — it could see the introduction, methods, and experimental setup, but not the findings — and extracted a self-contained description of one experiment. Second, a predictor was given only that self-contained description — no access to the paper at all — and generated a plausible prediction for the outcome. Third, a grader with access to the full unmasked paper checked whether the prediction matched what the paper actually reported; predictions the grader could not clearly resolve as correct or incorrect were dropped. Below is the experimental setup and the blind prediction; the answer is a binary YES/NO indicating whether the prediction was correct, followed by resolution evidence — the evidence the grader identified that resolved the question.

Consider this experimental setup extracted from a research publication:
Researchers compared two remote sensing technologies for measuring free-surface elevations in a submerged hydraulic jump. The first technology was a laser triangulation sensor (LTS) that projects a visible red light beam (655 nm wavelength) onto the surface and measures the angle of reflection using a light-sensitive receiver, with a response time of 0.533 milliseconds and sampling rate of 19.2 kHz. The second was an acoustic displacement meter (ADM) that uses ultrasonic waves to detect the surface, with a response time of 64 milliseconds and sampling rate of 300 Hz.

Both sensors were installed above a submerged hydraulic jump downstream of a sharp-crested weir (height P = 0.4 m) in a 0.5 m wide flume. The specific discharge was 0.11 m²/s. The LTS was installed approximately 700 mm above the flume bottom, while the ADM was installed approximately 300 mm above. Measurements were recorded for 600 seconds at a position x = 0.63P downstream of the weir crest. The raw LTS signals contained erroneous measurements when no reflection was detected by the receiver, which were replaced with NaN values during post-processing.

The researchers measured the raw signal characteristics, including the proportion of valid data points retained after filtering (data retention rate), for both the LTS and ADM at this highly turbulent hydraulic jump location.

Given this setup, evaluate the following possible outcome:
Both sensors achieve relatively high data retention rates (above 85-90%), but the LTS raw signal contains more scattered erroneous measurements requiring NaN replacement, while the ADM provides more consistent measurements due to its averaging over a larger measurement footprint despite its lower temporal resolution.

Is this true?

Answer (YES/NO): NO